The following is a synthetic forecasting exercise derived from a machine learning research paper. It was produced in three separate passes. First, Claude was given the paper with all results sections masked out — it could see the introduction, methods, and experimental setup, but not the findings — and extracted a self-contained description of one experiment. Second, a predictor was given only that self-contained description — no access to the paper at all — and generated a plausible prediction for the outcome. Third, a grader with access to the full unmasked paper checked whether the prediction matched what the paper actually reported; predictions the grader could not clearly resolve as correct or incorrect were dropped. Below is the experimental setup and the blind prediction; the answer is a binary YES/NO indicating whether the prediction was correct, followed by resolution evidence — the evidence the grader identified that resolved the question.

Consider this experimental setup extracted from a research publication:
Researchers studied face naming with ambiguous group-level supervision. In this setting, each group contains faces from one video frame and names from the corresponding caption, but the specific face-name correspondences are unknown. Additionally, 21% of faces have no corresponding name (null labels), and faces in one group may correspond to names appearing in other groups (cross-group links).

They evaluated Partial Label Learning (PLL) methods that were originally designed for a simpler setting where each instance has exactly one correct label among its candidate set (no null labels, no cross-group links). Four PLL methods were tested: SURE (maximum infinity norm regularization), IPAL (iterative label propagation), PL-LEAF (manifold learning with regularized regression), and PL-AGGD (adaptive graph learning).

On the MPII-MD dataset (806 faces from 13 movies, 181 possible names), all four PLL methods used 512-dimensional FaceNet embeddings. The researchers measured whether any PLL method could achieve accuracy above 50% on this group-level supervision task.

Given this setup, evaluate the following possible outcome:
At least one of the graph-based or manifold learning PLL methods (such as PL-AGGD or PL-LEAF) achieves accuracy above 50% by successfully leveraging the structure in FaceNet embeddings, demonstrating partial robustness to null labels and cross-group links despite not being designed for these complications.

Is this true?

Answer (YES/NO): NO